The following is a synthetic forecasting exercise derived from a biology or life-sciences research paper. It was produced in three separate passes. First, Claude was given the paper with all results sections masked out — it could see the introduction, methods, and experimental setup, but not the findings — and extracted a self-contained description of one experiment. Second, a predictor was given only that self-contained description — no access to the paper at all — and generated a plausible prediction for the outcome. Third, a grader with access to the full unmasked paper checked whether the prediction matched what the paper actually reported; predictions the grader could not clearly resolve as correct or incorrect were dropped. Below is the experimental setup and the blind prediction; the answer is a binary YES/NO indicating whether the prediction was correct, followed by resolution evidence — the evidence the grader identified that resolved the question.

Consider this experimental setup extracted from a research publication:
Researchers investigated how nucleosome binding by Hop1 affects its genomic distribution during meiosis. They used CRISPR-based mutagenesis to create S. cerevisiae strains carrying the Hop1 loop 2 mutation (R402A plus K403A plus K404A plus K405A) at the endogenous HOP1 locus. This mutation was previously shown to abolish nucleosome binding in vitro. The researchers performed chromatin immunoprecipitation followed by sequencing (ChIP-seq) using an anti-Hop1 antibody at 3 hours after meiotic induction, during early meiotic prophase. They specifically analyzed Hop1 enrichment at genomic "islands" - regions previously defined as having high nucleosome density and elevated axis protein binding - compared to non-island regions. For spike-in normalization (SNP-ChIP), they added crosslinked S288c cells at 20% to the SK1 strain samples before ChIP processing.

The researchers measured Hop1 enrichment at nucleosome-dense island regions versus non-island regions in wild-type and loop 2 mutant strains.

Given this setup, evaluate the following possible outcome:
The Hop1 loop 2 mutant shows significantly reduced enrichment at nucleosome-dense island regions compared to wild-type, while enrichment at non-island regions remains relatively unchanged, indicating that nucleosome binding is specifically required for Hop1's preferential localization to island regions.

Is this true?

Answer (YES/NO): YES